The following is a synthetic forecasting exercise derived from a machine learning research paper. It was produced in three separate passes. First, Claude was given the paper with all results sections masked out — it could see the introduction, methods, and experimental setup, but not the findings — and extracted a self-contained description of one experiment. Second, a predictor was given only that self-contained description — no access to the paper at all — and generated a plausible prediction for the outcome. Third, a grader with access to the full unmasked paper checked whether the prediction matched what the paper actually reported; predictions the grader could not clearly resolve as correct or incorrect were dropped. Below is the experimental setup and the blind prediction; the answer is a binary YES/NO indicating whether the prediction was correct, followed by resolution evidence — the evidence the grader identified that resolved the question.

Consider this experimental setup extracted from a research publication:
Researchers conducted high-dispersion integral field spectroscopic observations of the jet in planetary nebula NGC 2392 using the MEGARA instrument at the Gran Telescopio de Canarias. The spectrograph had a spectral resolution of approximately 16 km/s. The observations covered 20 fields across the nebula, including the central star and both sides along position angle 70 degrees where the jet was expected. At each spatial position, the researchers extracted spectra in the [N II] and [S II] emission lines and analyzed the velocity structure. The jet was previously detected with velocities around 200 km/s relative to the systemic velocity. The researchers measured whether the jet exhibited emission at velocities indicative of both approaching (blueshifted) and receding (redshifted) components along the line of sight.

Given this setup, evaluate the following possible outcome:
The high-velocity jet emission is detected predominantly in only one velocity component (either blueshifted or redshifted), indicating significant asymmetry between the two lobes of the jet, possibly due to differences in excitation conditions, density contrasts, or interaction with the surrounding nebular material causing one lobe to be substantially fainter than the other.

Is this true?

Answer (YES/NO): NO